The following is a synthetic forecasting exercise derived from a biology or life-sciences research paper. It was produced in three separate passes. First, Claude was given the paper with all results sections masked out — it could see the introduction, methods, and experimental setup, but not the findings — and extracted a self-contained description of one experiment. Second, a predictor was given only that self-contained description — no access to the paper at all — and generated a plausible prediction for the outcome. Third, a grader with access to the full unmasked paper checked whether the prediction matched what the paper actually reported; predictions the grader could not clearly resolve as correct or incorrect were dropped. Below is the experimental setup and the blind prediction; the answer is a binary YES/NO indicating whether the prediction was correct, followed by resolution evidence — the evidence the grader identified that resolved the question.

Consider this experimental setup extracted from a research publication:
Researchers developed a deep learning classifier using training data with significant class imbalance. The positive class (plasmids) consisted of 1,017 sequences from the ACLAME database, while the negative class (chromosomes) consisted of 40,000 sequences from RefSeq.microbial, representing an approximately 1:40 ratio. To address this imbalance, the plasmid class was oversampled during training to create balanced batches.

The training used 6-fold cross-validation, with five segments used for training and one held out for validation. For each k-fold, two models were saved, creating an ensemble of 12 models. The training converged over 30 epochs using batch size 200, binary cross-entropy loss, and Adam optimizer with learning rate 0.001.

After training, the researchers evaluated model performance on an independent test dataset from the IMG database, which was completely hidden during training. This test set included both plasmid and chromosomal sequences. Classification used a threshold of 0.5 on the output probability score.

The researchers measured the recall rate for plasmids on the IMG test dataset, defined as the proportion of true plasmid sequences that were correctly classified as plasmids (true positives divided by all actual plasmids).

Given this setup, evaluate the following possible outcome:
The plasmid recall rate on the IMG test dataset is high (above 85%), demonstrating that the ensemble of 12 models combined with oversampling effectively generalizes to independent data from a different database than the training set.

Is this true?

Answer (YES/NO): NO